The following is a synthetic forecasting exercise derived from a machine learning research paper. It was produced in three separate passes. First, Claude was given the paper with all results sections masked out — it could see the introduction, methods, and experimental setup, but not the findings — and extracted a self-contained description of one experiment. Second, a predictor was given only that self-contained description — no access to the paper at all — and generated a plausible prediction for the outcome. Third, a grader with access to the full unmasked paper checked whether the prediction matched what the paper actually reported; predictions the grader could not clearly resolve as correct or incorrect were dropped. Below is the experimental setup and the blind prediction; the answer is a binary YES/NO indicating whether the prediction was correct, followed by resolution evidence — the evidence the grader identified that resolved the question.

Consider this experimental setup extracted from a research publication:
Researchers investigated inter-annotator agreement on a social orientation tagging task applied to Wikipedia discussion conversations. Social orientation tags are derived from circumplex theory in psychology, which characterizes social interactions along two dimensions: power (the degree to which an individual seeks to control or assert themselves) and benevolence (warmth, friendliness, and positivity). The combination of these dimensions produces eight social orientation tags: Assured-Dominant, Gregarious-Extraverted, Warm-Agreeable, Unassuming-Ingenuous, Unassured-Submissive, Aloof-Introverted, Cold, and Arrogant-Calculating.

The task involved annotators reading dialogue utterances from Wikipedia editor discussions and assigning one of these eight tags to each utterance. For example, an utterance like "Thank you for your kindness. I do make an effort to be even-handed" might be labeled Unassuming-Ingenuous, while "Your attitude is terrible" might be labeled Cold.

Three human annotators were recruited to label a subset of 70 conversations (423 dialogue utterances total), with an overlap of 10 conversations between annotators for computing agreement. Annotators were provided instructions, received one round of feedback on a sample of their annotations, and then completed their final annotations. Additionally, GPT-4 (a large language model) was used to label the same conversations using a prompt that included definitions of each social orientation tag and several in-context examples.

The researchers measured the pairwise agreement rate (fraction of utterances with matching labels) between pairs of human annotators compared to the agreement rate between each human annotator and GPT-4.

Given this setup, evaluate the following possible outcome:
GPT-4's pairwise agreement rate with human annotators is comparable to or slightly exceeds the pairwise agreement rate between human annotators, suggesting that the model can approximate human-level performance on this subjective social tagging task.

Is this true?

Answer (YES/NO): NO